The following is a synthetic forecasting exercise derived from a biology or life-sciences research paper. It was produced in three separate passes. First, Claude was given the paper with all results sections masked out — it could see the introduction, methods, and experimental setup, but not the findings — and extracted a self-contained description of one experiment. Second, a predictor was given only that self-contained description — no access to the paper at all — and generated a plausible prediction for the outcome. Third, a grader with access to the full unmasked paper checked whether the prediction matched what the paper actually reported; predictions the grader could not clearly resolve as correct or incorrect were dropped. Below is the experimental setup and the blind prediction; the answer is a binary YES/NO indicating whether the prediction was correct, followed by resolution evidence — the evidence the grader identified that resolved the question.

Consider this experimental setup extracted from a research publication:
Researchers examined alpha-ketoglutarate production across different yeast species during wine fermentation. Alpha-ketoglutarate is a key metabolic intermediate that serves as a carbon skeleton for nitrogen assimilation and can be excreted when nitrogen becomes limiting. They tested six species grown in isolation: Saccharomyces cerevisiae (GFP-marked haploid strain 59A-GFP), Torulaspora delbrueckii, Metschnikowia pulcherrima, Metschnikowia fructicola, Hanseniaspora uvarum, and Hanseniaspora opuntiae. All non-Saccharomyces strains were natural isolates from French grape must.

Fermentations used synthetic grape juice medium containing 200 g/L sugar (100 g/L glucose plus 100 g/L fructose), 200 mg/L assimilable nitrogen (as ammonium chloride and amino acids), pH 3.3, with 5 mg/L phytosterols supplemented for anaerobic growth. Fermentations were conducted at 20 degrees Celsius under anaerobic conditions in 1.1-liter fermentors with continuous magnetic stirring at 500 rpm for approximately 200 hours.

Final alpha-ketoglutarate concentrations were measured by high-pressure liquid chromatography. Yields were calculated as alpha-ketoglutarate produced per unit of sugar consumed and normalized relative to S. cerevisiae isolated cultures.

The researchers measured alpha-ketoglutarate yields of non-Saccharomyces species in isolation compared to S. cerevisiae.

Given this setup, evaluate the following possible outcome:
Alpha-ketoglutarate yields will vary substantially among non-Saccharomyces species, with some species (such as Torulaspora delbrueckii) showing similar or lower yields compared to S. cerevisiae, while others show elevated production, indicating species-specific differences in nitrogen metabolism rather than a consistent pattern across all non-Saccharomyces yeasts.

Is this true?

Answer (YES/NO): NO